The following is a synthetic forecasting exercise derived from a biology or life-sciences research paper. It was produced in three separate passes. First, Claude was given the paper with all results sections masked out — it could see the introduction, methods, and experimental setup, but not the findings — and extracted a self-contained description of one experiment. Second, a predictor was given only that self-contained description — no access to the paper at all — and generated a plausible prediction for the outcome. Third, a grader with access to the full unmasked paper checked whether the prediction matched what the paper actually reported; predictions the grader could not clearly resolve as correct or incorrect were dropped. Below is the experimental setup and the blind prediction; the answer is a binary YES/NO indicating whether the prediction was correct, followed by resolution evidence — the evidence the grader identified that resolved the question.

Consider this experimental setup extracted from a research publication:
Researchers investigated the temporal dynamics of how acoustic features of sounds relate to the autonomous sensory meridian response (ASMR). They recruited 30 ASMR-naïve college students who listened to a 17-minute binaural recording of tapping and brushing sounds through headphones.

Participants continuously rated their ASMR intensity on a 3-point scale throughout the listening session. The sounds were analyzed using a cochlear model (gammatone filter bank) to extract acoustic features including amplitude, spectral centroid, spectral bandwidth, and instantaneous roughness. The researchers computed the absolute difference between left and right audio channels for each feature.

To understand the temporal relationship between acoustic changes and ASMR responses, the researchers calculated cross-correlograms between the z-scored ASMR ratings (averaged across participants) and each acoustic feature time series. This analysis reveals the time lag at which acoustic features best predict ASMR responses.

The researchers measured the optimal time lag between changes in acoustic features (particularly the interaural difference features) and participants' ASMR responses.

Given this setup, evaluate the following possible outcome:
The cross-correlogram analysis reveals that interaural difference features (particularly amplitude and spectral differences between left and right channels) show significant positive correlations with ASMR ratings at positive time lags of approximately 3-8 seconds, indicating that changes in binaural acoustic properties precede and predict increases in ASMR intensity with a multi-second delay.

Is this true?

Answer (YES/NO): NO